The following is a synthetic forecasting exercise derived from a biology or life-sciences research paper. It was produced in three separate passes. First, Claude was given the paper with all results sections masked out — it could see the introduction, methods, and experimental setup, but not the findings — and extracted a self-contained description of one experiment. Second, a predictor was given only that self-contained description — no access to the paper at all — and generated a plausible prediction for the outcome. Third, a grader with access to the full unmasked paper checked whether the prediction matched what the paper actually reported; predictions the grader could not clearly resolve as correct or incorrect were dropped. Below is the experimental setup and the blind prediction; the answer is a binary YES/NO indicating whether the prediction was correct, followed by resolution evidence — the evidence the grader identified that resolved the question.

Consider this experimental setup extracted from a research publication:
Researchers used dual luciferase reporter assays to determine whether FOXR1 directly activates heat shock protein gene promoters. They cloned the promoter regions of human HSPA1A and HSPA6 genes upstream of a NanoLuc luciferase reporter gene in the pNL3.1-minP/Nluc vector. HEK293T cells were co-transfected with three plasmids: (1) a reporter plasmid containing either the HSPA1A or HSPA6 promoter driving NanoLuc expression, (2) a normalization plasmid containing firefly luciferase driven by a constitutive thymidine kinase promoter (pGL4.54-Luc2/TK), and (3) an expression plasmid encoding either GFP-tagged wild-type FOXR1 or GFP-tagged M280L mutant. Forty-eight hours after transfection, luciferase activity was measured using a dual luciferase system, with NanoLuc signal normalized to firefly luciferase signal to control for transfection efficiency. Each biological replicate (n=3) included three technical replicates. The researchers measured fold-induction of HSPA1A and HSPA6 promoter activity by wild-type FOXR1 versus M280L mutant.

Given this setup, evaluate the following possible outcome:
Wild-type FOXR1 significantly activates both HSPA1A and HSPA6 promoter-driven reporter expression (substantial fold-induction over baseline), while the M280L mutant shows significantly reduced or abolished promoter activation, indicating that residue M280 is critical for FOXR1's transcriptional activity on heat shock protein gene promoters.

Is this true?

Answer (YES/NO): YES